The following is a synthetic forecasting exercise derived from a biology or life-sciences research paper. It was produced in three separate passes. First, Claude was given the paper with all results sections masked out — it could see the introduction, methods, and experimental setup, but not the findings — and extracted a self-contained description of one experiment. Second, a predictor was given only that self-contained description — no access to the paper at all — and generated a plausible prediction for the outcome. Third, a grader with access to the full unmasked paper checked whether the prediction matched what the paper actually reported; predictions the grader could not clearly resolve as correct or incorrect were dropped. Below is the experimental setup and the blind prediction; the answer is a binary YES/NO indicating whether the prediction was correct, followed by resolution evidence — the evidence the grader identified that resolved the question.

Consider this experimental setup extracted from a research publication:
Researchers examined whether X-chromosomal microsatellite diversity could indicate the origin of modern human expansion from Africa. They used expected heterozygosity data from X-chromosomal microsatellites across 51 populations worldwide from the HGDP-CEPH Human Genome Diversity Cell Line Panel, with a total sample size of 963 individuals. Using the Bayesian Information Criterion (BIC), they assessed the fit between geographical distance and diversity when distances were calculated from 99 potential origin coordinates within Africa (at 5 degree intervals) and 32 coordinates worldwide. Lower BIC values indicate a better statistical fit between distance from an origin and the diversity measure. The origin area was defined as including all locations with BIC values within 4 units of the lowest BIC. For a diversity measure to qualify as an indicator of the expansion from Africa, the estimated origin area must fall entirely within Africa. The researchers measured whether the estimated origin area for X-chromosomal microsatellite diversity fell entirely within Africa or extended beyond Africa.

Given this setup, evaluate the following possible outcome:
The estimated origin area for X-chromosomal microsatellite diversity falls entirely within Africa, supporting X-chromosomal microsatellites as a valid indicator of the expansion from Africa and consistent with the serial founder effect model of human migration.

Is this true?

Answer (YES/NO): YES